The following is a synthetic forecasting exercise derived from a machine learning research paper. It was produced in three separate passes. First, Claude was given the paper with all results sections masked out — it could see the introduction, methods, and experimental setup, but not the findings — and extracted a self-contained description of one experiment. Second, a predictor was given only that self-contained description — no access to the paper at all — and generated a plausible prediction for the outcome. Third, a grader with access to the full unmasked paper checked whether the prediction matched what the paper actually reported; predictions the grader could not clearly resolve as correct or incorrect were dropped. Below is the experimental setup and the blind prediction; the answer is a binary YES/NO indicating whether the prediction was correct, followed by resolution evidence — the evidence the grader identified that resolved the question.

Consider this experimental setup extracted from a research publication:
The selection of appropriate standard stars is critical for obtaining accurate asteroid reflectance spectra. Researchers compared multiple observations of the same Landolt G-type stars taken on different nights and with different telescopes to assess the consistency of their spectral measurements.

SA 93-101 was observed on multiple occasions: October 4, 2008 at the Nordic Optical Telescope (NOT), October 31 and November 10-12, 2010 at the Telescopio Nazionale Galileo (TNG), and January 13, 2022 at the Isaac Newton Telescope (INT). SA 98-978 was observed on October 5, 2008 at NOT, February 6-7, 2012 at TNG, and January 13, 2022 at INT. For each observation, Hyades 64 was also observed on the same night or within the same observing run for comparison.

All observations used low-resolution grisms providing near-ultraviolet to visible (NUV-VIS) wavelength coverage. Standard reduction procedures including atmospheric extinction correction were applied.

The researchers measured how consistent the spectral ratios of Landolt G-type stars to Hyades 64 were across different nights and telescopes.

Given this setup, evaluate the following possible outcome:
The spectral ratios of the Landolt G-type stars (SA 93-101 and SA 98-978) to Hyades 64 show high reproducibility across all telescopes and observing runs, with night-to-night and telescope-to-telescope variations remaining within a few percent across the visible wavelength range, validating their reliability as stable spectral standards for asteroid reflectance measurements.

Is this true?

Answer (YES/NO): NO